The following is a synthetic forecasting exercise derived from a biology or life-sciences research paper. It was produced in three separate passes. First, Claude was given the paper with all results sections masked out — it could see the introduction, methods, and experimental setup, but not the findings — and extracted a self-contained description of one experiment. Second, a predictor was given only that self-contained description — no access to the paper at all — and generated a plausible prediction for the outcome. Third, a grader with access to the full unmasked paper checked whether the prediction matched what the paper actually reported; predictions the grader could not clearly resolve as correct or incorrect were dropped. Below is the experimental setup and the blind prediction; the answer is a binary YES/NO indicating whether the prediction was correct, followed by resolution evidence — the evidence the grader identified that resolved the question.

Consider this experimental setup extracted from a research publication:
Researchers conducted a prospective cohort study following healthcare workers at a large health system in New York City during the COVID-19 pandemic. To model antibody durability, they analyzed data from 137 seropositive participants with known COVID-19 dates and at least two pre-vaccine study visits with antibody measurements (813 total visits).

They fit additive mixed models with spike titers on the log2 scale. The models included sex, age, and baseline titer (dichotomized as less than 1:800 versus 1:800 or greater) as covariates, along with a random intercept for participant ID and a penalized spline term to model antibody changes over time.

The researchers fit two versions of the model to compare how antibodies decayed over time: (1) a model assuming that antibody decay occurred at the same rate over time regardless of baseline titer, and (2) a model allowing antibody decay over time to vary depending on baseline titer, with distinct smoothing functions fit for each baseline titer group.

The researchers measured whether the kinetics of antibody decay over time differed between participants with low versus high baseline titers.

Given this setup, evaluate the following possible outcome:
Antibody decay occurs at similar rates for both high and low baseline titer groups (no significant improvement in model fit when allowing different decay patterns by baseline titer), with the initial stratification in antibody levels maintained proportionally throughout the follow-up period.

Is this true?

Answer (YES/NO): NO